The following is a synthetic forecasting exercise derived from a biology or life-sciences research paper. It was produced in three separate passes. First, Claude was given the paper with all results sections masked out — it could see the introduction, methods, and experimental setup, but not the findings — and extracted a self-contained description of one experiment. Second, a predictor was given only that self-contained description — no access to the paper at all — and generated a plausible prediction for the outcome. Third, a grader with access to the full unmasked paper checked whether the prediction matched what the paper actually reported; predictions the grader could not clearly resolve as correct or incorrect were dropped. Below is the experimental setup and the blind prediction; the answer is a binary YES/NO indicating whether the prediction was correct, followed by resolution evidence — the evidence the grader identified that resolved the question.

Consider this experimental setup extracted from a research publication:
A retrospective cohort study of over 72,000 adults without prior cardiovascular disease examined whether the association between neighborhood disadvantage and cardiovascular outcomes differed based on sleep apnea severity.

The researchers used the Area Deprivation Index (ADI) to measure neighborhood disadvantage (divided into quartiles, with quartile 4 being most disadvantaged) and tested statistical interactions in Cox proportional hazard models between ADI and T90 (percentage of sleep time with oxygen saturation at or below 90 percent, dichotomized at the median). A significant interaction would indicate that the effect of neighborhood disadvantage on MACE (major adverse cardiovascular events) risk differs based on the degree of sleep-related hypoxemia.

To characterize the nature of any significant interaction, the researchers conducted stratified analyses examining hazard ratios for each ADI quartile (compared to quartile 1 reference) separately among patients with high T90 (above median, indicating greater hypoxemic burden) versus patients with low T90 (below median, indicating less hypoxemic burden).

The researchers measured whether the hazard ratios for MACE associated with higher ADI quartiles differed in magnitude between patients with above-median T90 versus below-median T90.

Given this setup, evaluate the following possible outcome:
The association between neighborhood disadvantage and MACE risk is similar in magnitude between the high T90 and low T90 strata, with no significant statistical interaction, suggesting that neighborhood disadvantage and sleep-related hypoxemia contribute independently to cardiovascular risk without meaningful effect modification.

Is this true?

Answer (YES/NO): NO